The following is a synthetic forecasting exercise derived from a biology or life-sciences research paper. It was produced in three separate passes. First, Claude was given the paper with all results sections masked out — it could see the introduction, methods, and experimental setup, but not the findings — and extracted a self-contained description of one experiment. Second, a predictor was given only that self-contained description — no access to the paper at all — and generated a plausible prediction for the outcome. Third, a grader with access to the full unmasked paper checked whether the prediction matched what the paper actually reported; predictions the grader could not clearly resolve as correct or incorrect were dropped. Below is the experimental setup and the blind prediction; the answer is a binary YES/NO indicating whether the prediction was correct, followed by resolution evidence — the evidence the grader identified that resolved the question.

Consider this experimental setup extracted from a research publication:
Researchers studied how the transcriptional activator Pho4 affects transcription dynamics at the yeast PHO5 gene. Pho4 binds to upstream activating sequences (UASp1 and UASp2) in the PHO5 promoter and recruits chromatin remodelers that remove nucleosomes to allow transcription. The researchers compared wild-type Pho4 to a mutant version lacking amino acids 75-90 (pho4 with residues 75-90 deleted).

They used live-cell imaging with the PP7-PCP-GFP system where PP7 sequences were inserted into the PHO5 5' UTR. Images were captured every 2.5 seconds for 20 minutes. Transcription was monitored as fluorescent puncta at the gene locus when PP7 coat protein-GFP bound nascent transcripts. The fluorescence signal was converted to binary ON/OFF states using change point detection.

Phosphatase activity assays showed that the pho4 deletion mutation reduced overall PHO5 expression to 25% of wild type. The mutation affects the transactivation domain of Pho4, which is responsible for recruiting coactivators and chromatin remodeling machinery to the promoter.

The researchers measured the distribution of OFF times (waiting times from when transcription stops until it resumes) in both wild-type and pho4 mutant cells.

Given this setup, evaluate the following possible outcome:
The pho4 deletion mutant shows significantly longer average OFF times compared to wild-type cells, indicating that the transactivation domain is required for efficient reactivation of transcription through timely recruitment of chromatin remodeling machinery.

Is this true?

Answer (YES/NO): YES